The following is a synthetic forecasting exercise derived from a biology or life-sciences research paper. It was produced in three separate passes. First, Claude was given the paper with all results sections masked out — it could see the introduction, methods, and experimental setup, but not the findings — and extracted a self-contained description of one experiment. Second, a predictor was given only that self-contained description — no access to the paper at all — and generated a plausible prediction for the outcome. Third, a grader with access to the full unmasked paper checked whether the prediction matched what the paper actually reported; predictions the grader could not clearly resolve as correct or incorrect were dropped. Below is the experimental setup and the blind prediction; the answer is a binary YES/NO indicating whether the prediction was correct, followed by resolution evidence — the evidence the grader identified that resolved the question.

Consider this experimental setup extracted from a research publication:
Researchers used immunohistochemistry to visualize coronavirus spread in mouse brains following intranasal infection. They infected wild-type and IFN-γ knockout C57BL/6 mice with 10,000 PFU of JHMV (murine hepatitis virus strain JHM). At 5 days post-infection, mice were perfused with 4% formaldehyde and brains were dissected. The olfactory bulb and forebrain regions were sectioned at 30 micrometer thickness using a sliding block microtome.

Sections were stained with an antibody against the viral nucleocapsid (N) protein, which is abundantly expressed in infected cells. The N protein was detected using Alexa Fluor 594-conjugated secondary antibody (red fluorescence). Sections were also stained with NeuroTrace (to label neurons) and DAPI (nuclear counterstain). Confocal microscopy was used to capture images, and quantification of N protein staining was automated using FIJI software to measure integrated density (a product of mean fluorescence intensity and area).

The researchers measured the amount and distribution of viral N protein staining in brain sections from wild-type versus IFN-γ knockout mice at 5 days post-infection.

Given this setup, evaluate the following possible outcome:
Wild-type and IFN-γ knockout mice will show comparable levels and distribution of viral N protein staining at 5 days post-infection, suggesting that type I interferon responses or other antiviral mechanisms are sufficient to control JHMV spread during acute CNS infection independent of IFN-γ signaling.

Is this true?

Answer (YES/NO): NO